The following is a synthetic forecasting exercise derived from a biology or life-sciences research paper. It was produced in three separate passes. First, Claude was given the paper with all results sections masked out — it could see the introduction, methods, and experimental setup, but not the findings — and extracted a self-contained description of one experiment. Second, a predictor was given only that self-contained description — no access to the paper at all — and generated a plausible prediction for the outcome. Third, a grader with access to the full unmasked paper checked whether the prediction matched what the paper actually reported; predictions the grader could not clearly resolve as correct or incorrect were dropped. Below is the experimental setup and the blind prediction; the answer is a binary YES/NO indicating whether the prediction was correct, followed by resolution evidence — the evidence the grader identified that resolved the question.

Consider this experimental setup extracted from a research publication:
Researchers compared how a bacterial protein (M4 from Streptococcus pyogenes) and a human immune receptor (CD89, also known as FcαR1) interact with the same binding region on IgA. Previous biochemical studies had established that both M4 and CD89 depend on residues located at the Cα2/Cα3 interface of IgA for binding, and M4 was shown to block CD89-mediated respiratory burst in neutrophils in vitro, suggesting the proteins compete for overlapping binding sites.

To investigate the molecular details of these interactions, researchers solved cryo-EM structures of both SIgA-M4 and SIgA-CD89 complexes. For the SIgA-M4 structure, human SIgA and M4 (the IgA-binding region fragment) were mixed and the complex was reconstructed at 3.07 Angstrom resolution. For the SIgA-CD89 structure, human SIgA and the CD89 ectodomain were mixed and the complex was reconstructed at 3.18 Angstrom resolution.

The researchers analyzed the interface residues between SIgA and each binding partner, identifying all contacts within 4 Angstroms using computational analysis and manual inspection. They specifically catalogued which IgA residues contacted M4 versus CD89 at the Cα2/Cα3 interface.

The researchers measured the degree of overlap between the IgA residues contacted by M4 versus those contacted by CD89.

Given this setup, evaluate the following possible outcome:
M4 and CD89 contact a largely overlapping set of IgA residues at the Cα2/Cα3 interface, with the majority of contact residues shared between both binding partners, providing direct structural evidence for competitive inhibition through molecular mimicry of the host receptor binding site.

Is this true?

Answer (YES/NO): NO